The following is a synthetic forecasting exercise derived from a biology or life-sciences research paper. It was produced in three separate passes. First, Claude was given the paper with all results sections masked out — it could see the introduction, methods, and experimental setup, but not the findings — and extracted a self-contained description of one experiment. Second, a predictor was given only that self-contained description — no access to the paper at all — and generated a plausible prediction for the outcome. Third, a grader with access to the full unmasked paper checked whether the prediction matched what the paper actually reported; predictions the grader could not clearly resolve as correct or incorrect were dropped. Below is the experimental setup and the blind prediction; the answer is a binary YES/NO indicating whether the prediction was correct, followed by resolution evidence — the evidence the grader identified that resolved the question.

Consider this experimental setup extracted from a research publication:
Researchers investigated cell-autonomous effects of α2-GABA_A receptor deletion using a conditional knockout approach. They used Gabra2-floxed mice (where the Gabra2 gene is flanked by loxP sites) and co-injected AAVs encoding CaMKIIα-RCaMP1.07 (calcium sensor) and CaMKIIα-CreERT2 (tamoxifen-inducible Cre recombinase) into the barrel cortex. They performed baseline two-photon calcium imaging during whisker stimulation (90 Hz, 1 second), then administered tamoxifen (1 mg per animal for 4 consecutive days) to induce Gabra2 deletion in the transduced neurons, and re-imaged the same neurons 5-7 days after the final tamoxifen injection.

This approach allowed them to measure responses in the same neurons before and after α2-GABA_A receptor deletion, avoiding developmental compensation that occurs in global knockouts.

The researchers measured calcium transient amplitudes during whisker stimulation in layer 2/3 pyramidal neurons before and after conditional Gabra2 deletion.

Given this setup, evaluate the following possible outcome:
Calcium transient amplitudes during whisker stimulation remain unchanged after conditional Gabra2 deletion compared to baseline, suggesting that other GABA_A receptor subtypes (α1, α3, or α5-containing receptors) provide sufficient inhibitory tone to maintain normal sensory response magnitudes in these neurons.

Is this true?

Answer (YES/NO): NO